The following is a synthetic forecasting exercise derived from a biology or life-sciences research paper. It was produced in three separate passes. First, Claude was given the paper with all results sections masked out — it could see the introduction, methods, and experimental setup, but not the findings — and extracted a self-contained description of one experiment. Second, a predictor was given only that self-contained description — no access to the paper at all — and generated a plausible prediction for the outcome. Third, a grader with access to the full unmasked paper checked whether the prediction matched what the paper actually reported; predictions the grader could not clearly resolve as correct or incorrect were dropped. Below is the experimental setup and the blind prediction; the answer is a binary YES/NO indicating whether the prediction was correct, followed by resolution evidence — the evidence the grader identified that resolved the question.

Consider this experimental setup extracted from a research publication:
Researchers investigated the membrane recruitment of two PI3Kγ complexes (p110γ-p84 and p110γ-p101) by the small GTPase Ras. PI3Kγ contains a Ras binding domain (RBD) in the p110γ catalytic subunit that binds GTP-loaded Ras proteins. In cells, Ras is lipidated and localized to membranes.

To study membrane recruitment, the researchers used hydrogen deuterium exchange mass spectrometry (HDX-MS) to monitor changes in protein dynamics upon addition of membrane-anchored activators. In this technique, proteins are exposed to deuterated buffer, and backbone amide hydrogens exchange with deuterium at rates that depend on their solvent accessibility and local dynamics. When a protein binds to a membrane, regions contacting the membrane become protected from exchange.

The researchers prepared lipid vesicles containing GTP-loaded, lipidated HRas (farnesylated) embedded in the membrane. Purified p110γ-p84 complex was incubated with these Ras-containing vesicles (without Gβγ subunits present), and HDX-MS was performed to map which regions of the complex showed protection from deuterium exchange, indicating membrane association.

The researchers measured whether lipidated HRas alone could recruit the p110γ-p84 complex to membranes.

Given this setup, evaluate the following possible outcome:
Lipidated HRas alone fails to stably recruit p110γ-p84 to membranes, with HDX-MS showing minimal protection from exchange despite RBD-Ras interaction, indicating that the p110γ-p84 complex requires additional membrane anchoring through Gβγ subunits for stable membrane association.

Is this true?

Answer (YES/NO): NO